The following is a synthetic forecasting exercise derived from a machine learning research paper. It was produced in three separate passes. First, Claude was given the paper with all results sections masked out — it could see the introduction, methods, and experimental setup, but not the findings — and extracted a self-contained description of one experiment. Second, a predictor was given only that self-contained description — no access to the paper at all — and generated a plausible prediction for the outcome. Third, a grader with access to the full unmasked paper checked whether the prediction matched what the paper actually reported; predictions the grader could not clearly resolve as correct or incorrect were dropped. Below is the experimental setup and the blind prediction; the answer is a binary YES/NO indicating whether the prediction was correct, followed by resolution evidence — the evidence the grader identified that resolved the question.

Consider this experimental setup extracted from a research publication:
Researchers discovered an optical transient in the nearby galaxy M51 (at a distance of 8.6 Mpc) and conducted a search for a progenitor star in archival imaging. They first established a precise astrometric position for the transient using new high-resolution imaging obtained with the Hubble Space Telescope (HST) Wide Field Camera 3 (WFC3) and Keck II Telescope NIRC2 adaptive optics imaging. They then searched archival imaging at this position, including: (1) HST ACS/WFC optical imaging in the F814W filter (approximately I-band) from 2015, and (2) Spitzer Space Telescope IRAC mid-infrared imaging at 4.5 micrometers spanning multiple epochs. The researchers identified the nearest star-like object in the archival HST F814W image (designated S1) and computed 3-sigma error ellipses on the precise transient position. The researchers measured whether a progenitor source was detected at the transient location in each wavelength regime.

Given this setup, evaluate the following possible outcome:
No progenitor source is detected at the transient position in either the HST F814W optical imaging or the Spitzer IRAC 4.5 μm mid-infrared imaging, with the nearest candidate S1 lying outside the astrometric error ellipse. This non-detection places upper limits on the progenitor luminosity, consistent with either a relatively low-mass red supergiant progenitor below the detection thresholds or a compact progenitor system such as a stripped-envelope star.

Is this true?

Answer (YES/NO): NO